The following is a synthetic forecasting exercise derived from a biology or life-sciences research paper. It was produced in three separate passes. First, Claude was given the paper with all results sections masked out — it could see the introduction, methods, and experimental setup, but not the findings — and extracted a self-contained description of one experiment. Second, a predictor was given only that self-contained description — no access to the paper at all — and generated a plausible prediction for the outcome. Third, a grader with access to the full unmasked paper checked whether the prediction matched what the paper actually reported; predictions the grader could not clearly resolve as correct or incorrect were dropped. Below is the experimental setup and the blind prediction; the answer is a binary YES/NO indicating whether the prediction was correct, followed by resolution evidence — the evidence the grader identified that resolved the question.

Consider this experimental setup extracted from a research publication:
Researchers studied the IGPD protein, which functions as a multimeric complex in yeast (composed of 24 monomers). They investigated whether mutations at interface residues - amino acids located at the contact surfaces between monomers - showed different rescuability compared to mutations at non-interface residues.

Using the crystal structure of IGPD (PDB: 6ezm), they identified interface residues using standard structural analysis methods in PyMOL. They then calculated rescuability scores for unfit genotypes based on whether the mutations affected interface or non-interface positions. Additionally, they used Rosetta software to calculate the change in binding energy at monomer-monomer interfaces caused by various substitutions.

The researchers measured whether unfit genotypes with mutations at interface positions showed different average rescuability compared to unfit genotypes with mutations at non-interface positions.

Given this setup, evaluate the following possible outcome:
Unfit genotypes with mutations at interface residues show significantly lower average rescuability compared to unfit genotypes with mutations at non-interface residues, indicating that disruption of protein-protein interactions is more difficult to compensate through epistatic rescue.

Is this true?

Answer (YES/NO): NO